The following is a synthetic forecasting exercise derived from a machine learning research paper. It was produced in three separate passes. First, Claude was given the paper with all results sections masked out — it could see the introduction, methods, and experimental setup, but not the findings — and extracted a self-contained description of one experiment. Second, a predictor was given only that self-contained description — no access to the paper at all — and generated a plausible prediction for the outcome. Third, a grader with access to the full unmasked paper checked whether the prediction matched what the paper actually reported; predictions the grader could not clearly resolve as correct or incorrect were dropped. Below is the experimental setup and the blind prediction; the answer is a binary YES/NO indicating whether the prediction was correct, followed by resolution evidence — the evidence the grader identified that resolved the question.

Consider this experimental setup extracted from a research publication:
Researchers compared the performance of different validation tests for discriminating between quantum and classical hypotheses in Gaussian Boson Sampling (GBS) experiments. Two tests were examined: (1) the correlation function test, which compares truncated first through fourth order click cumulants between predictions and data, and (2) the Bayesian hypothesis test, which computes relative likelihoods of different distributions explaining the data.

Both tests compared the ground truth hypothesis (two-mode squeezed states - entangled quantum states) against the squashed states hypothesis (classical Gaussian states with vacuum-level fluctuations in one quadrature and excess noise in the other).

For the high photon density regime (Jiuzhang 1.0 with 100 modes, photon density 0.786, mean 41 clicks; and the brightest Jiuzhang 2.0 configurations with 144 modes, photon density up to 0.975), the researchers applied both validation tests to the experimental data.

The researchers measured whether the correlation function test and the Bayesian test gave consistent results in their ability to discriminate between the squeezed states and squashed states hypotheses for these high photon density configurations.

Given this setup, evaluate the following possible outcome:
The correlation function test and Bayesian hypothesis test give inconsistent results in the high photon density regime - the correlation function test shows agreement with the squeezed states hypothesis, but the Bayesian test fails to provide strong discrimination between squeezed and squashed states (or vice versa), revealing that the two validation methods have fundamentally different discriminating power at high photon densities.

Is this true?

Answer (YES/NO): NO